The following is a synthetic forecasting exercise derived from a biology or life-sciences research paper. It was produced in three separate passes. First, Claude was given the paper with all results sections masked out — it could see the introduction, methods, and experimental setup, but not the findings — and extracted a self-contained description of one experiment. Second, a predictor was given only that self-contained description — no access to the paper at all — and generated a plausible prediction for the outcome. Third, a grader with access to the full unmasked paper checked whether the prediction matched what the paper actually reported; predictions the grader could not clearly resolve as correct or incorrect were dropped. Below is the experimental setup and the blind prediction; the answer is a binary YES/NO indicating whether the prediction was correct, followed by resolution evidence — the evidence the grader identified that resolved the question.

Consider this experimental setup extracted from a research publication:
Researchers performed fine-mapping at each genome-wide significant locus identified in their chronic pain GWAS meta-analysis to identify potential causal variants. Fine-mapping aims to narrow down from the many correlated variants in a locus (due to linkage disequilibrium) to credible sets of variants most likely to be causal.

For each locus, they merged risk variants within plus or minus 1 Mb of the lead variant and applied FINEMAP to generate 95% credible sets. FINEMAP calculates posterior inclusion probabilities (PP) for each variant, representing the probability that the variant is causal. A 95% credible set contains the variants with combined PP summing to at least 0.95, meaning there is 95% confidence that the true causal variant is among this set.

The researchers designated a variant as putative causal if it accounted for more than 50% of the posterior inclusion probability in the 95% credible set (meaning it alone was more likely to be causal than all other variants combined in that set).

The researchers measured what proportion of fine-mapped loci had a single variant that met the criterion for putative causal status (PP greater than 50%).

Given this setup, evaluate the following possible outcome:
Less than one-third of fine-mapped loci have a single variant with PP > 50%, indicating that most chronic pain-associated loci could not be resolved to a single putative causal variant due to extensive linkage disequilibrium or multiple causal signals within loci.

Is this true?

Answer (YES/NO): YES